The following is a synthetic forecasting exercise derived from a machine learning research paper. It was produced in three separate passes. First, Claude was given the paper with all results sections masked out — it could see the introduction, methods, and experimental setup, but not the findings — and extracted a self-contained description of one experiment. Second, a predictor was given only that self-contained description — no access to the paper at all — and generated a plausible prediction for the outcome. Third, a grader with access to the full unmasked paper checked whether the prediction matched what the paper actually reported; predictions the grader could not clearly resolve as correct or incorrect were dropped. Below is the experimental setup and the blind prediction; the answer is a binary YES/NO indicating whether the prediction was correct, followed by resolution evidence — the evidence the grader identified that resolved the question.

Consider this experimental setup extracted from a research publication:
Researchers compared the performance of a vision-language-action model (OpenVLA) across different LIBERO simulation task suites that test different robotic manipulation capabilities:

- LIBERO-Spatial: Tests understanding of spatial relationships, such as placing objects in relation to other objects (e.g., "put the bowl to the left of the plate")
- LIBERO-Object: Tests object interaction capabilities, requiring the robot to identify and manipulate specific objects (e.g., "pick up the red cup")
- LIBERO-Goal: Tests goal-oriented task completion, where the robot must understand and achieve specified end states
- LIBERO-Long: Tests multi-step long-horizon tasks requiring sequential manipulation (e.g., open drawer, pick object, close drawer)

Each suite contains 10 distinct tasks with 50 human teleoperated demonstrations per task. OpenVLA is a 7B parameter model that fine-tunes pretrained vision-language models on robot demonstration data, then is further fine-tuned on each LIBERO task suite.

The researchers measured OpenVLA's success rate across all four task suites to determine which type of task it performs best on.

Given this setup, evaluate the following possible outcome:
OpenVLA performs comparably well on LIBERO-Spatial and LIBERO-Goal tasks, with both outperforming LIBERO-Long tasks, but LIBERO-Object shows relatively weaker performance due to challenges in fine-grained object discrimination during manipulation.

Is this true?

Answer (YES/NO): NO